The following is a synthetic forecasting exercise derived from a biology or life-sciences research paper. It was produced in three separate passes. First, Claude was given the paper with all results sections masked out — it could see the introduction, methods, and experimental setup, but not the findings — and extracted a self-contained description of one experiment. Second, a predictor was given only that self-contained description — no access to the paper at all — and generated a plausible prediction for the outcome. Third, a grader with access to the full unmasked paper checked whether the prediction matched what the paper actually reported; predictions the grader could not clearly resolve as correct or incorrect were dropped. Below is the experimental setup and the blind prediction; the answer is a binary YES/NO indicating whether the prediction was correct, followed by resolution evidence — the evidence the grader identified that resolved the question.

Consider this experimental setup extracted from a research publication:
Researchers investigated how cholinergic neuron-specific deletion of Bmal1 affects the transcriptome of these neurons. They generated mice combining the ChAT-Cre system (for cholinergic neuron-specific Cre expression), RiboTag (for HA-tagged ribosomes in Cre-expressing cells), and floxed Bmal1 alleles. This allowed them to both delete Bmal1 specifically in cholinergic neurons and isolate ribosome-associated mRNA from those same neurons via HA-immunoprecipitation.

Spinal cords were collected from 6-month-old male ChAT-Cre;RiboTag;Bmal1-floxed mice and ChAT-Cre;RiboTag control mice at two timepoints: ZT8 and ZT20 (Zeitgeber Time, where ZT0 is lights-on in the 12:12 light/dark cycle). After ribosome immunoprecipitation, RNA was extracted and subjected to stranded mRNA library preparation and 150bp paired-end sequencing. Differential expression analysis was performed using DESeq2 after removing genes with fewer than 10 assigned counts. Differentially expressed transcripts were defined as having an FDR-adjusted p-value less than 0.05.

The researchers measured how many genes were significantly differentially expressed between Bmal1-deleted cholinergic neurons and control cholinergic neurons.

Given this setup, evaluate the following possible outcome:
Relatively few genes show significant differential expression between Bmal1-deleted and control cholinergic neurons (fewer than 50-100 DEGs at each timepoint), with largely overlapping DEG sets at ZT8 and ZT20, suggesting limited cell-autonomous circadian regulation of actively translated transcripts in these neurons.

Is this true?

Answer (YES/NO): NO